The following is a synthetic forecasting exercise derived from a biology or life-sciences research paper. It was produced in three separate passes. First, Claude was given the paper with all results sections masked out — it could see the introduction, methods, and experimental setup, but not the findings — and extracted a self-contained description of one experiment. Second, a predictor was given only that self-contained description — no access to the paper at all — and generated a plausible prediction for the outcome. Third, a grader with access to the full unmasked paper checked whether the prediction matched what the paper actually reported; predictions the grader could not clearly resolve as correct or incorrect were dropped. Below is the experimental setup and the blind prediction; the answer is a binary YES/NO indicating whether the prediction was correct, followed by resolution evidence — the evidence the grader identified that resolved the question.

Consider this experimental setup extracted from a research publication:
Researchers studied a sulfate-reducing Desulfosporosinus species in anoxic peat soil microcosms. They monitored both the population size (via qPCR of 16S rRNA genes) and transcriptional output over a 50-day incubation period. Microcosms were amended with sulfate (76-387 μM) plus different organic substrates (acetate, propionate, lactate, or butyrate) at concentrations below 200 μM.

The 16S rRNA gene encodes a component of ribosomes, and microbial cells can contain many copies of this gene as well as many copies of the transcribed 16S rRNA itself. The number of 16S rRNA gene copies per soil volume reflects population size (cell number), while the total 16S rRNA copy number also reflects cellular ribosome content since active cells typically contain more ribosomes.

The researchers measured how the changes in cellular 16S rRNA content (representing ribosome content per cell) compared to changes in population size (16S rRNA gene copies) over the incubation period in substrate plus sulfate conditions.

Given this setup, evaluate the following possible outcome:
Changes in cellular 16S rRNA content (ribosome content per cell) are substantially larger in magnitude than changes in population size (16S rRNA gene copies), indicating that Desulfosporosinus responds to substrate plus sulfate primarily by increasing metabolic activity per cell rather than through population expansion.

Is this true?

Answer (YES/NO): YES